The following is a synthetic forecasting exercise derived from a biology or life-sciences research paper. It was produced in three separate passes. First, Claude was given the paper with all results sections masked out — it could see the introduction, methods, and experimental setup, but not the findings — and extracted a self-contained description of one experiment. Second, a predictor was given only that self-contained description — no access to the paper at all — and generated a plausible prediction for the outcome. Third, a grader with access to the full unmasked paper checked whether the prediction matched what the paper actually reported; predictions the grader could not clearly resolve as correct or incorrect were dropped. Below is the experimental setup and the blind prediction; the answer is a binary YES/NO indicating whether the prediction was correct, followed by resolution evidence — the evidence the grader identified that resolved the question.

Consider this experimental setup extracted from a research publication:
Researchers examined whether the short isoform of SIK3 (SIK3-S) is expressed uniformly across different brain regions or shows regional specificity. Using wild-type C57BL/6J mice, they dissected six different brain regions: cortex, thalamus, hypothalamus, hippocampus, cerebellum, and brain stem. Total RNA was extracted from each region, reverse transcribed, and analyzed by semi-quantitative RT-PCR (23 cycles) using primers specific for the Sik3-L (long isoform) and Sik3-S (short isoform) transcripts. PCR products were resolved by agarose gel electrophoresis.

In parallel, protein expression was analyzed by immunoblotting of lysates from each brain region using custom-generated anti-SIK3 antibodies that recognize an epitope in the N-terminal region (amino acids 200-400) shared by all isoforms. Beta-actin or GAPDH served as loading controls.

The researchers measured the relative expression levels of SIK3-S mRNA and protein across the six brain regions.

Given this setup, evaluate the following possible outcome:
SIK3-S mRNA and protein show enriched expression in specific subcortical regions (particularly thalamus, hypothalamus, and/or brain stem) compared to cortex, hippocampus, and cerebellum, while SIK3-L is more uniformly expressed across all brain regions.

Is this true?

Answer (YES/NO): NO